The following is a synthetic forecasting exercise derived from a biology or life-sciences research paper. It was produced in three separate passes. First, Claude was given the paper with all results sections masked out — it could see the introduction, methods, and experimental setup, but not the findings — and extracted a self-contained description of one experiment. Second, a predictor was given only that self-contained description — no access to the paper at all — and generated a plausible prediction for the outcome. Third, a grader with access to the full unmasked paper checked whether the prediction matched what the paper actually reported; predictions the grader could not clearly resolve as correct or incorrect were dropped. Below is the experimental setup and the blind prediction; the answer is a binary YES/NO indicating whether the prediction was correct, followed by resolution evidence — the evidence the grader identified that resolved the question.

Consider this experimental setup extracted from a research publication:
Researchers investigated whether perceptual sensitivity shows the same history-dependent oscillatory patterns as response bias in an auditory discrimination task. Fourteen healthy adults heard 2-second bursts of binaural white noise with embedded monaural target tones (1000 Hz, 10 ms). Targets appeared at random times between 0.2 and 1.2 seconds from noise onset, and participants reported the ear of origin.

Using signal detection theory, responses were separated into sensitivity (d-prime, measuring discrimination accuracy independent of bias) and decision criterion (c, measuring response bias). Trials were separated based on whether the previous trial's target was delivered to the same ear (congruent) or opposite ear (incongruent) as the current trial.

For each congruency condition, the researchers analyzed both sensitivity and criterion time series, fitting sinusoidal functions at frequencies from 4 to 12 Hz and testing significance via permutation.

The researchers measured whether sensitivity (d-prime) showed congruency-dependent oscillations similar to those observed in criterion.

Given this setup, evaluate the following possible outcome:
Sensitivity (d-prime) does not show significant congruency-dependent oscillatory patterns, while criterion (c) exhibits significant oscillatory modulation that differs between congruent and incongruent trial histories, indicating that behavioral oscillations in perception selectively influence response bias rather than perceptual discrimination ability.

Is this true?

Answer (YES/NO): YES